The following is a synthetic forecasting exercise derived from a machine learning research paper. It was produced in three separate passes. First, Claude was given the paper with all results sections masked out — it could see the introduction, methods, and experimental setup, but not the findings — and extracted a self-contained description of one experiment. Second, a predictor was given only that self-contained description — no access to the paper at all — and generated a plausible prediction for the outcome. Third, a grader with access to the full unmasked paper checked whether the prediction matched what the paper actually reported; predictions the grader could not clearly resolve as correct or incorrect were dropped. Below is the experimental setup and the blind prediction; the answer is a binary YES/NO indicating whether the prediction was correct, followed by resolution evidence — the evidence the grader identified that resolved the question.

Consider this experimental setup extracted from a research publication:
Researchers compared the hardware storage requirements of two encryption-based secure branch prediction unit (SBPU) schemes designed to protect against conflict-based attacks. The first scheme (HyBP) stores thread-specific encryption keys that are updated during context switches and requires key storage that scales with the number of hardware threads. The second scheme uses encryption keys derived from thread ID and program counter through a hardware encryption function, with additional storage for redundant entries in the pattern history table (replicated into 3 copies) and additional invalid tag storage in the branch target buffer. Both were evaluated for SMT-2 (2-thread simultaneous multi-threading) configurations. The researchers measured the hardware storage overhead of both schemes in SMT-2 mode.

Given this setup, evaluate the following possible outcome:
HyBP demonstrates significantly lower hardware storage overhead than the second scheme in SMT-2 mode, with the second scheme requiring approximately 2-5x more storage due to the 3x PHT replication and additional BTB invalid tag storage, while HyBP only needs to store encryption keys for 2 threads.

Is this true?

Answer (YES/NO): NO